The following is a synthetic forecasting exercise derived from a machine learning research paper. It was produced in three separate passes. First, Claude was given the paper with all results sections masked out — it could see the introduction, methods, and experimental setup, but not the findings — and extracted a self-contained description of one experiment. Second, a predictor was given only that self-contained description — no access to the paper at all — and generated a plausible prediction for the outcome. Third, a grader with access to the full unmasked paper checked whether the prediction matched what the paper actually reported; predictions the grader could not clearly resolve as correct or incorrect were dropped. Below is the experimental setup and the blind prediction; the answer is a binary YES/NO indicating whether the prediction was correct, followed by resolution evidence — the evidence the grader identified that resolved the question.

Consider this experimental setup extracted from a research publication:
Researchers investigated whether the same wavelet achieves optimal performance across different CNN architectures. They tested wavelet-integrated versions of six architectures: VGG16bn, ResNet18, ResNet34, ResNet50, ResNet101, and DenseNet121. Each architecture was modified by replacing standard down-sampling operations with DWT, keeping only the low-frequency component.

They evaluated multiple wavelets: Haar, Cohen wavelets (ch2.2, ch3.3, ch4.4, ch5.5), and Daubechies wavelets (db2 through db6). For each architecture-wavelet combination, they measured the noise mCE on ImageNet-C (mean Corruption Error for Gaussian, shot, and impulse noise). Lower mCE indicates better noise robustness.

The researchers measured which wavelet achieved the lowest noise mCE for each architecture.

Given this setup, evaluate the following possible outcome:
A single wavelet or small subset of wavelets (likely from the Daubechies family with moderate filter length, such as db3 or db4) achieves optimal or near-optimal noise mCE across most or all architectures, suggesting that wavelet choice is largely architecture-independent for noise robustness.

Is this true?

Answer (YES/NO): NO